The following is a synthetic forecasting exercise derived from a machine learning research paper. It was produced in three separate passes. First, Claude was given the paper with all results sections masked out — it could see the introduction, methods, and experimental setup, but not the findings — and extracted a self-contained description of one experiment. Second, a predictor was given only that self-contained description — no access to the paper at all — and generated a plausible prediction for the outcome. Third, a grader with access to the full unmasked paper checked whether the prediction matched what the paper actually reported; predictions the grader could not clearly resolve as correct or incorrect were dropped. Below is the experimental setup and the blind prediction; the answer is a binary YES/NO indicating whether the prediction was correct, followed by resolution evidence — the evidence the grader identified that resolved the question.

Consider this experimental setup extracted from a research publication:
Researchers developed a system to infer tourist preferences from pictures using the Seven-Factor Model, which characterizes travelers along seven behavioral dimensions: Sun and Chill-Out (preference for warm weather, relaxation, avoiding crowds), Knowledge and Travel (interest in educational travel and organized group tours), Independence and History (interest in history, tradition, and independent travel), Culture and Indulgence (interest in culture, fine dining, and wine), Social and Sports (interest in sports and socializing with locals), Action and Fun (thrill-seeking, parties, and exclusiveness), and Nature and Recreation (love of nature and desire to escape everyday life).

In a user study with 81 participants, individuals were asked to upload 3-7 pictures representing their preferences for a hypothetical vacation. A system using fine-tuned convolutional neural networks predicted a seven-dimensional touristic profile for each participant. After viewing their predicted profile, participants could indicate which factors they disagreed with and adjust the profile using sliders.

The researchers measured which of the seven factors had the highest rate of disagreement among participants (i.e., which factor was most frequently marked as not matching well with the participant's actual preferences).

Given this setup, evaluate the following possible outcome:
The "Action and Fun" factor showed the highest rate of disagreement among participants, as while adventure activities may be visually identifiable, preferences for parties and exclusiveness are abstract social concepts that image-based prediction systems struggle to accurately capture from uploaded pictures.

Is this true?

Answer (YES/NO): NO